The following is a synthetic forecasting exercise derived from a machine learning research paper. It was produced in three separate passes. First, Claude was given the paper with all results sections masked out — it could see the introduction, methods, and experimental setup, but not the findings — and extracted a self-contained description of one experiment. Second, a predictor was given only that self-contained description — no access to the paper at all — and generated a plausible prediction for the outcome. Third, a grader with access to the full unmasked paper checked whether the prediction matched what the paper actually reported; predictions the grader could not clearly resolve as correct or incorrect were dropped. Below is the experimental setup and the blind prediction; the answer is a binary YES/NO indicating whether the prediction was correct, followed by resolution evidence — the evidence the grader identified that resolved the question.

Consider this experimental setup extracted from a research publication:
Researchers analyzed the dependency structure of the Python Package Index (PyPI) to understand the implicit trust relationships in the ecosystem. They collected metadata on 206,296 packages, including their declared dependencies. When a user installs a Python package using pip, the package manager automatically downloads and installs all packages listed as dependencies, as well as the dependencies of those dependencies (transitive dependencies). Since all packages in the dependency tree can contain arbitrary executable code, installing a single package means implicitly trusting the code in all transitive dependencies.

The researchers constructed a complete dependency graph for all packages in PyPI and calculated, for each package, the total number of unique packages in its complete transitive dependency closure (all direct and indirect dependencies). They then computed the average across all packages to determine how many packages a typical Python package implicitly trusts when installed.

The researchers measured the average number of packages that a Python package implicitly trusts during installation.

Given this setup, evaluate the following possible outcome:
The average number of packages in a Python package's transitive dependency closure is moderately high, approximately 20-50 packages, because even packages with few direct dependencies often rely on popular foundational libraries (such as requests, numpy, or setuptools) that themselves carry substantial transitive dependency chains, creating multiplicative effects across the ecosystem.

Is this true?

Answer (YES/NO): NO